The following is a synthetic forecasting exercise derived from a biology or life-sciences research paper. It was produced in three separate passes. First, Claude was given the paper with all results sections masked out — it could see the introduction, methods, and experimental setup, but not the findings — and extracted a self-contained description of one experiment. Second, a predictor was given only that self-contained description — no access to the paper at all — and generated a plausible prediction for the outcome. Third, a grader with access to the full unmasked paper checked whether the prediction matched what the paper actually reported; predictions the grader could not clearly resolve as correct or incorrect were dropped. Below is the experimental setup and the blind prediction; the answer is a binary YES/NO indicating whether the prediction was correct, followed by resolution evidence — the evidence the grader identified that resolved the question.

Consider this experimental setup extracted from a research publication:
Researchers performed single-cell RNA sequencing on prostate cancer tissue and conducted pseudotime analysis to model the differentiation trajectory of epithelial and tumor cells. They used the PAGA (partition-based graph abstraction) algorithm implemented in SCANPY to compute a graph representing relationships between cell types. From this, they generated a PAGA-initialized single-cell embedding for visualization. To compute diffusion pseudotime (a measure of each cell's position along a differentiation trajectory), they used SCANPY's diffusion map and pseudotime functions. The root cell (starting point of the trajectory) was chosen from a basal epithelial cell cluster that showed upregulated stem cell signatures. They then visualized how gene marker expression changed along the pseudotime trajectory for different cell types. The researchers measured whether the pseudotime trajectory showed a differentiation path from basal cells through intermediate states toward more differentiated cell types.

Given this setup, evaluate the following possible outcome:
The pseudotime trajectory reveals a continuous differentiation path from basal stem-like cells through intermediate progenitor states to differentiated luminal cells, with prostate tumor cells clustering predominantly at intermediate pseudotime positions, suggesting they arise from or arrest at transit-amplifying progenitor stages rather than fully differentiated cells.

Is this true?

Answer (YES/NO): NO